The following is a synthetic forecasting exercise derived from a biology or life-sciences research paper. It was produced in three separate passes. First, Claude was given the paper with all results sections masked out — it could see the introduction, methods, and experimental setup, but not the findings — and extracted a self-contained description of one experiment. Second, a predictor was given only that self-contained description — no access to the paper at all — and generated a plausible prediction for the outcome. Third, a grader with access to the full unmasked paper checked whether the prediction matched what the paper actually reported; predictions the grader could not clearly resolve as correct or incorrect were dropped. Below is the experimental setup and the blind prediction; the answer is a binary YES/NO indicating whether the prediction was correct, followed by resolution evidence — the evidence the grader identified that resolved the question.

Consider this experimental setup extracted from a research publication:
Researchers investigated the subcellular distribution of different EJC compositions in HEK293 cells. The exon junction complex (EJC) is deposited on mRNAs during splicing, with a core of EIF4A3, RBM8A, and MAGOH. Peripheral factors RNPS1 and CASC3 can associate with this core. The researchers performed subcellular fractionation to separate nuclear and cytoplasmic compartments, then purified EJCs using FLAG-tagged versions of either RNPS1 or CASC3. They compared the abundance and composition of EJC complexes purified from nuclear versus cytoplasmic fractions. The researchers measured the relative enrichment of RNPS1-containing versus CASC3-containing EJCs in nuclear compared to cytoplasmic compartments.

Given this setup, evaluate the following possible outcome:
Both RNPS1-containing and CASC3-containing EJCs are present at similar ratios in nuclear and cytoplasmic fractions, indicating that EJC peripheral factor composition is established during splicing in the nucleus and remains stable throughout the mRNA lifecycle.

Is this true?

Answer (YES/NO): NO